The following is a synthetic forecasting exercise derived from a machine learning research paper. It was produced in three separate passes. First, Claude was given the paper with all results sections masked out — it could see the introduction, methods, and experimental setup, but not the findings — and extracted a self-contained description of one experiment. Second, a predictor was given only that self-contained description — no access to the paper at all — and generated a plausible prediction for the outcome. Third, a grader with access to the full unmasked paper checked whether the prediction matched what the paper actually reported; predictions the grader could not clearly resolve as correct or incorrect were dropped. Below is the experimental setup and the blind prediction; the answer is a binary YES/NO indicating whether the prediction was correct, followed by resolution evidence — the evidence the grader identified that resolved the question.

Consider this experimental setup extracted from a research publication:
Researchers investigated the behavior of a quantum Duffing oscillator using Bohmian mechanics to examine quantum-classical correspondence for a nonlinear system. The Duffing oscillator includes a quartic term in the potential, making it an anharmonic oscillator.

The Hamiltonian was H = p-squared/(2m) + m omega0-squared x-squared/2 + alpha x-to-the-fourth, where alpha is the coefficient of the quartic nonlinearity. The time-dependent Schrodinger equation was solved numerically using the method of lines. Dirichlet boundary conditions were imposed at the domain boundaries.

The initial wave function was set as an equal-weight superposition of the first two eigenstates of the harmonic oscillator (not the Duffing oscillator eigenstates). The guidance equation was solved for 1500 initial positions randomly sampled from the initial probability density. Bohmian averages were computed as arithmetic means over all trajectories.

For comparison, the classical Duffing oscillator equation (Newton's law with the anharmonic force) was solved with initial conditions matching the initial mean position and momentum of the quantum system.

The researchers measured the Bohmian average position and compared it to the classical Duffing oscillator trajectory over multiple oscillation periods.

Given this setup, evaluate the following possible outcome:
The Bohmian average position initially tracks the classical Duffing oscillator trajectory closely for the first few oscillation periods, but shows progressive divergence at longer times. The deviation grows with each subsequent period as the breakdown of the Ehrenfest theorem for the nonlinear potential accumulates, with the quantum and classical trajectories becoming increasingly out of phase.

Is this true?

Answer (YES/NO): NO